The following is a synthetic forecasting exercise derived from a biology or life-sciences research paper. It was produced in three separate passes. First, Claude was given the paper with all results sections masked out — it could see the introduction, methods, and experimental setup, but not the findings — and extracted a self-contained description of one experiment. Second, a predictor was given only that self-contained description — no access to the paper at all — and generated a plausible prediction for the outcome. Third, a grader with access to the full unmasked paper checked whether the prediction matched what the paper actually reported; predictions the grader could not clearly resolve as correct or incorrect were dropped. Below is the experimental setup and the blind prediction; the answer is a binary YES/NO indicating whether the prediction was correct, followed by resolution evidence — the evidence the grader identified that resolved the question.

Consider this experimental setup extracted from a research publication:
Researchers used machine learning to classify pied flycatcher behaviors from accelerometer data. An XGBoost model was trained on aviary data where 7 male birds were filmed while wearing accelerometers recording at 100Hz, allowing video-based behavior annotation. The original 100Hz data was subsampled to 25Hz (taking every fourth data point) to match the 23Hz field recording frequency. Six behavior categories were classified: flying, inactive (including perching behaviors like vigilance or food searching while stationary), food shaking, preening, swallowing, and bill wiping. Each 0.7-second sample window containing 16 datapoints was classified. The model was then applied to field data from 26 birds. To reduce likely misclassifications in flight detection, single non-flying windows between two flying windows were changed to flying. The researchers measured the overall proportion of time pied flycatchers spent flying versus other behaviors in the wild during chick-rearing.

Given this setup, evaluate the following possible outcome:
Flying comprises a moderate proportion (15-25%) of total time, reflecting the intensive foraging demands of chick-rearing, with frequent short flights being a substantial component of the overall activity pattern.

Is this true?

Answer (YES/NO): NO